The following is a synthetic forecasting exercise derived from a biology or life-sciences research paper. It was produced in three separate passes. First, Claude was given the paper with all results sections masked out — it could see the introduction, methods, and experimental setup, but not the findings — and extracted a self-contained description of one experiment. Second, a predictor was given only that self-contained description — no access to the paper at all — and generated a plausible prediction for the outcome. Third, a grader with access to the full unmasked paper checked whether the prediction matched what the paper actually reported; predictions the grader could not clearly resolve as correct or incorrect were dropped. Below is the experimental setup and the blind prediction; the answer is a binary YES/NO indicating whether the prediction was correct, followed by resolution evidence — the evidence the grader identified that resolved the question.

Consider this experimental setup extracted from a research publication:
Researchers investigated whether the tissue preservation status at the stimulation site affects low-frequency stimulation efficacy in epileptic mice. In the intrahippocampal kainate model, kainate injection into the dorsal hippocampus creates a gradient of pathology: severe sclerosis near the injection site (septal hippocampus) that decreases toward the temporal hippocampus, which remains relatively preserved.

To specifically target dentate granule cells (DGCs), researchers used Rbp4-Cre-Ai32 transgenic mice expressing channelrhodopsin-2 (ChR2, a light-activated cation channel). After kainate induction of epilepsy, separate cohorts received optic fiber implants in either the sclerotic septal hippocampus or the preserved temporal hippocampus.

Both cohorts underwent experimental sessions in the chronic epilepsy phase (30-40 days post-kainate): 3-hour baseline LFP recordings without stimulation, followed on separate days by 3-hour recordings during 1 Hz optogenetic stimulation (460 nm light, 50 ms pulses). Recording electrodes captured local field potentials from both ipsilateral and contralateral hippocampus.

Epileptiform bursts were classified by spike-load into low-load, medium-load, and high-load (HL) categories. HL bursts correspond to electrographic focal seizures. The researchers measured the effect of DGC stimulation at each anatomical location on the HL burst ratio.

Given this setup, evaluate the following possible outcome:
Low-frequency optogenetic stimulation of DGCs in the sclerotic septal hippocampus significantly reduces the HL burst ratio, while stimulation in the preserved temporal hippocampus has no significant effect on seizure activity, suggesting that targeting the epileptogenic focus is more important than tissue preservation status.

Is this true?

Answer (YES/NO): NO